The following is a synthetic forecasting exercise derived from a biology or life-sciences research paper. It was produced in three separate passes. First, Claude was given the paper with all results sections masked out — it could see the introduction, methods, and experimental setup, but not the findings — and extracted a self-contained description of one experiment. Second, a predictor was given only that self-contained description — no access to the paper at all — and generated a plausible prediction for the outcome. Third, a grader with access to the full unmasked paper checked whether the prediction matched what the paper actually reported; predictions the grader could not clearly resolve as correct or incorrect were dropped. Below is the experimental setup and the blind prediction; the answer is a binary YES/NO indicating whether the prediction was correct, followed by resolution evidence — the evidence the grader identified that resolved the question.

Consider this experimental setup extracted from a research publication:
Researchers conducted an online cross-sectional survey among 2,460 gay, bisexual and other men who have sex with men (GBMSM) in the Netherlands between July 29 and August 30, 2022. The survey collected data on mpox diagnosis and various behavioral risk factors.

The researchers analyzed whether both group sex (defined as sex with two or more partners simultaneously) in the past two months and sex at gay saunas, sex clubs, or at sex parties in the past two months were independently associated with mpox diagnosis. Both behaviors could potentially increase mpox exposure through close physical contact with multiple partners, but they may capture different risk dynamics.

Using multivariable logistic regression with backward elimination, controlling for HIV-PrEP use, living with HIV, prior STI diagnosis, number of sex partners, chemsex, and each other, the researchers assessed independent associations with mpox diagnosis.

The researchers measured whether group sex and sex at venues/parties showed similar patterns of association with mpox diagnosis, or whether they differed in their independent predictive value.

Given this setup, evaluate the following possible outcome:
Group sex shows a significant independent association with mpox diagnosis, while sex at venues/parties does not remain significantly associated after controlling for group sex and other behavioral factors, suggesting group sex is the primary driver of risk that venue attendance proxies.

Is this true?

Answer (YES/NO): NO